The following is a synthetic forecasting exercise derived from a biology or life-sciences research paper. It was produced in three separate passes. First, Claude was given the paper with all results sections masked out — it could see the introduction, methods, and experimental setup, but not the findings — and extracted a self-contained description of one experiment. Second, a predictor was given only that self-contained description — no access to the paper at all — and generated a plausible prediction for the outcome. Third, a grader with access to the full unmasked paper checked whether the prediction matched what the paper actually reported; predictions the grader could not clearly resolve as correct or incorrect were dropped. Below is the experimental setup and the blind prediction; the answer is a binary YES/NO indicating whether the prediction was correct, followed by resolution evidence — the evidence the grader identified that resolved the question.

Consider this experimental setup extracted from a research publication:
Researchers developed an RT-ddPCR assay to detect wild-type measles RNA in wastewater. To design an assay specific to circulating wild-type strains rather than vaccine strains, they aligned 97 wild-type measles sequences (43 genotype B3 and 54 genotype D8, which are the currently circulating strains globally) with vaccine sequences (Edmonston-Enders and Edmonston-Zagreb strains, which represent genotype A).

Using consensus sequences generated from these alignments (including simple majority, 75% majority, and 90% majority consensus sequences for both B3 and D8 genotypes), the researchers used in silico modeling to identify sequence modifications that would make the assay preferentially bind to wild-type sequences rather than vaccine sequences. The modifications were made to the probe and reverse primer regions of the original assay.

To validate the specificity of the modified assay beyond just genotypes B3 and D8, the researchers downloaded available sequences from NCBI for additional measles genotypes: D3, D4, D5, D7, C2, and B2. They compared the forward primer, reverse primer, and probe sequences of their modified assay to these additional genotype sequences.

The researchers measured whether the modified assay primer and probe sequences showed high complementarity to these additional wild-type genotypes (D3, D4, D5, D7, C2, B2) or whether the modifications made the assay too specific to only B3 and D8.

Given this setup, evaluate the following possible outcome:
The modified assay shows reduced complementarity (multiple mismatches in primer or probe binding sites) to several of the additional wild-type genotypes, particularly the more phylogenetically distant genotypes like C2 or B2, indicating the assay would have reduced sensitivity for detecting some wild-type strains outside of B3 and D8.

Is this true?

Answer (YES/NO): NO